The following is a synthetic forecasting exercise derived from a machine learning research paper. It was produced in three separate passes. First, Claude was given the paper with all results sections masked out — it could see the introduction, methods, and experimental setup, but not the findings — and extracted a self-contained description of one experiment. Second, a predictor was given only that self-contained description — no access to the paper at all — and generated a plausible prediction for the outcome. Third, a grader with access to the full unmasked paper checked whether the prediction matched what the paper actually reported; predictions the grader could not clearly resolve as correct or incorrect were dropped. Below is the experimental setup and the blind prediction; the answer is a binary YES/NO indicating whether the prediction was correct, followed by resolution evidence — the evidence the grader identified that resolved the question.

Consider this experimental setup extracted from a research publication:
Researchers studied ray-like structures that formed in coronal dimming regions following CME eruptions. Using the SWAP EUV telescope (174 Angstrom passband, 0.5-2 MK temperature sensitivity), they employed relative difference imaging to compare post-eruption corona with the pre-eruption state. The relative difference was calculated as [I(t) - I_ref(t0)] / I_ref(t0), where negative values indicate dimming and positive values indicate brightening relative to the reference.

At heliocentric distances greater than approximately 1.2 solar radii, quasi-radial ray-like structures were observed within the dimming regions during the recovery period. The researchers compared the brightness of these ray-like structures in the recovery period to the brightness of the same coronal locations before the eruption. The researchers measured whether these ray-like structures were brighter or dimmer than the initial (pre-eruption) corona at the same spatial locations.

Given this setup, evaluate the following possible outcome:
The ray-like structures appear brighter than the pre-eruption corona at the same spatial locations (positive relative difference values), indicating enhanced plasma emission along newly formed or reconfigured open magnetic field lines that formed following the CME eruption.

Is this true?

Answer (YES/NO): YES